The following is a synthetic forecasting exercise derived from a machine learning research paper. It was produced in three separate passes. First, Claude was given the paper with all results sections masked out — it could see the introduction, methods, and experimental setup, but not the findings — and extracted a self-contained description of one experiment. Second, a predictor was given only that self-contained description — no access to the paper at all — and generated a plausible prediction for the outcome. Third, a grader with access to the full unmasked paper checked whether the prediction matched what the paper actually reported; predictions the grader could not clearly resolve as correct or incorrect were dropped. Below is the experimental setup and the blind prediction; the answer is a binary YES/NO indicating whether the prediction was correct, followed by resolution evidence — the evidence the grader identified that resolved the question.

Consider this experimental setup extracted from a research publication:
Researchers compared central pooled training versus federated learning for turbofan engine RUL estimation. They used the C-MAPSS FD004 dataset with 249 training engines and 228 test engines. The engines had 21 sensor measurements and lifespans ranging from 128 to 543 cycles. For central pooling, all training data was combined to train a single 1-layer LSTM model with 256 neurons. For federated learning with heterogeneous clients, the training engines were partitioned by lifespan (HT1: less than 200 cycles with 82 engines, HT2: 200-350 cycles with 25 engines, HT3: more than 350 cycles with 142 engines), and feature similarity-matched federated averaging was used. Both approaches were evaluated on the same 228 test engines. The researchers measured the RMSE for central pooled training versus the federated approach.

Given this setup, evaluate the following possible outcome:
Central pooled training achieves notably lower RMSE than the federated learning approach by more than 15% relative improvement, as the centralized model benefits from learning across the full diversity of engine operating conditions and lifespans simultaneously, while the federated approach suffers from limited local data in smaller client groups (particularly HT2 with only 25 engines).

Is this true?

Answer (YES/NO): NO